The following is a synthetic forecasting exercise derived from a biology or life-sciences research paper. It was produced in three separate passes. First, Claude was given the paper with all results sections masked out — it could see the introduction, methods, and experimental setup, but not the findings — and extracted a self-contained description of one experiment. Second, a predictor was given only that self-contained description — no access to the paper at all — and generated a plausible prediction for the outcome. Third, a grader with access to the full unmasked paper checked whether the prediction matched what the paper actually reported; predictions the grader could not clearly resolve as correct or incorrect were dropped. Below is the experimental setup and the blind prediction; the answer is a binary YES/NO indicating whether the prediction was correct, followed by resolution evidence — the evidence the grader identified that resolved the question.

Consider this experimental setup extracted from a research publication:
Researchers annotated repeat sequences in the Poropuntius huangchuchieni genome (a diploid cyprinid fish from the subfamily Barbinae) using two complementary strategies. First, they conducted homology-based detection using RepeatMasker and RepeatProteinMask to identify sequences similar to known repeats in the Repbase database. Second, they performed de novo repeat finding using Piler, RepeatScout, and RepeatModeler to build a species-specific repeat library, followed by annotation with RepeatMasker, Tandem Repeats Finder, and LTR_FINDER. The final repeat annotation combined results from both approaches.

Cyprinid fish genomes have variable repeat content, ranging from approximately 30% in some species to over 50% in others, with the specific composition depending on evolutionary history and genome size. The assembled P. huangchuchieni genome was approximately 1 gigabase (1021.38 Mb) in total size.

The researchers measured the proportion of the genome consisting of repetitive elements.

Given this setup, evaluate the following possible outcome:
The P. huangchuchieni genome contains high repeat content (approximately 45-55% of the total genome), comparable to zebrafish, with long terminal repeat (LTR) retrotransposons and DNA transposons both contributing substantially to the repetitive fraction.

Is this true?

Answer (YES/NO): NO